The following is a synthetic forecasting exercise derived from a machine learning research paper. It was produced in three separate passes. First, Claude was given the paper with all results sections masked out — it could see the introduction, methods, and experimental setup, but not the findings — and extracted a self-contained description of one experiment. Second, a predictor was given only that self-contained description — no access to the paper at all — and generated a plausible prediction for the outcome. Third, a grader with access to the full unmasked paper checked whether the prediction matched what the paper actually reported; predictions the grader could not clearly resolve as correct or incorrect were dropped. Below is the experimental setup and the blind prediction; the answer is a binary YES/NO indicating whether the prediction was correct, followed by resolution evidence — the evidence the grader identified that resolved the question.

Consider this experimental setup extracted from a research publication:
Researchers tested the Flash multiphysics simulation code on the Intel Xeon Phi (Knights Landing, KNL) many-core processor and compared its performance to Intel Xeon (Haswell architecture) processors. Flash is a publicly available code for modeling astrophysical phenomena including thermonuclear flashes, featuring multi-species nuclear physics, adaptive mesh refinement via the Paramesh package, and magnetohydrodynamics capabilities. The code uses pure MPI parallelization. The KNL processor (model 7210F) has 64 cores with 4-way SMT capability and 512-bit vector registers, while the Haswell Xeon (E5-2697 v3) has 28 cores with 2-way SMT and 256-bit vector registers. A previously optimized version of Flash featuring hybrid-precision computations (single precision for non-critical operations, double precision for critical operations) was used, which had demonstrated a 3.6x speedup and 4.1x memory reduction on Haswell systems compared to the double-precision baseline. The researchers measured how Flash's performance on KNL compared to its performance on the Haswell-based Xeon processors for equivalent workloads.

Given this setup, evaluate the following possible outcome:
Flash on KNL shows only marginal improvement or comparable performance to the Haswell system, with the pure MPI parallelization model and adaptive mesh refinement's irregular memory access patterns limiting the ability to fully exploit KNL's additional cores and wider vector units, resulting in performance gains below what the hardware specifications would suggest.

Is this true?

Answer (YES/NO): NO